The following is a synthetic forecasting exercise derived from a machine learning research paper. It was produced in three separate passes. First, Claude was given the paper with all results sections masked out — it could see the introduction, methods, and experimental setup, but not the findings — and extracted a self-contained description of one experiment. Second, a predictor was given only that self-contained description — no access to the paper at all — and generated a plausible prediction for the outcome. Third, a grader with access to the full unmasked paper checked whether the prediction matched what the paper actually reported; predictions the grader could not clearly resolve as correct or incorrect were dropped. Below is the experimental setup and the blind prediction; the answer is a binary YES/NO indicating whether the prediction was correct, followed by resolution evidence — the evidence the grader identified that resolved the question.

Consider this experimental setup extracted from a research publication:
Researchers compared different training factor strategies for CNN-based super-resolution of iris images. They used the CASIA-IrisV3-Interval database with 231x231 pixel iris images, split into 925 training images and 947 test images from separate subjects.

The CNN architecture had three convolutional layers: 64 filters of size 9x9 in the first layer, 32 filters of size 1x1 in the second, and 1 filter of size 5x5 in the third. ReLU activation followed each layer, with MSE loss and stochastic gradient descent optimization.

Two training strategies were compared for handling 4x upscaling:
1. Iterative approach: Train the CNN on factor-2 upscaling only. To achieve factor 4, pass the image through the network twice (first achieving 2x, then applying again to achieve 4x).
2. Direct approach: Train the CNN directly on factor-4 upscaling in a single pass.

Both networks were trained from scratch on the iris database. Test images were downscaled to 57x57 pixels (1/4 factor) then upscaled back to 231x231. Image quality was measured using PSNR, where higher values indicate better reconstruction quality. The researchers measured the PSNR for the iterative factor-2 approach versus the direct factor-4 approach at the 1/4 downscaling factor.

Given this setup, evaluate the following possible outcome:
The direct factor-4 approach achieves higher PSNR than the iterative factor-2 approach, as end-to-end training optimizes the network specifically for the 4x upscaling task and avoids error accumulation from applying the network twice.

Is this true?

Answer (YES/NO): YES